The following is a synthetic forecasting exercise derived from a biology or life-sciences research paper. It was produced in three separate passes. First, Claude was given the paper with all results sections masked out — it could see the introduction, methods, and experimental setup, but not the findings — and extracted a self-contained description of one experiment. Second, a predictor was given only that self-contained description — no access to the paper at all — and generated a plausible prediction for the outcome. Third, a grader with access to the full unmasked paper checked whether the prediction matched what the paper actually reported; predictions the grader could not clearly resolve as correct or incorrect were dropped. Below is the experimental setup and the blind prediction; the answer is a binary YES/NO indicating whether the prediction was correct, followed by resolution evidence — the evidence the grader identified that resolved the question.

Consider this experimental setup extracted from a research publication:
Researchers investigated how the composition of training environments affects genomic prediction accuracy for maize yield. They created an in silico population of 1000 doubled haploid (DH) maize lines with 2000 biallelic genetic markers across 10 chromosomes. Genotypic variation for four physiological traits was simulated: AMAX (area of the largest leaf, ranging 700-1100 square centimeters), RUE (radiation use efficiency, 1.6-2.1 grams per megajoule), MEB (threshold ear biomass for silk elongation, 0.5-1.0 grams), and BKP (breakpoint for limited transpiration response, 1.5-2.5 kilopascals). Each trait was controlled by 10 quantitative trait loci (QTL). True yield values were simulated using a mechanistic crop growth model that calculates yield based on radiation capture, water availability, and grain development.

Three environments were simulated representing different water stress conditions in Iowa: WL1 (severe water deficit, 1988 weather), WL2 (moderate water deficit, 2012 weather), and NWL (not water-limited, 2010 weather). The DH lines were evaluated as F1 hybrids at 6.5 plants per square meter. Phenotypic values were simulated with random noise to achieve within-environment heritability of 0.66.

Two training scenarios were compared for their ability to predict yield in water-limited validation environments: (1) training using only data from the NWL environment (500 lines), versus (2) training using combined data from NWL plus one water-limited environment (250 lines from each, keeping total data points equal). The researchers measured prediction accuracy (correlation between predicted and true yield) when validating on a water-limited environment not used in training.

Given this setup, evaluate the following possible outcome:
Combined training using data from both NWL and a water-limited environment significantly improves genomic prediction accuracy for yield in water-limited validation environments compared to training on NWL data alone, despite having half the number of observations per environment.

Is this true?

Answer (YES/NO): YES